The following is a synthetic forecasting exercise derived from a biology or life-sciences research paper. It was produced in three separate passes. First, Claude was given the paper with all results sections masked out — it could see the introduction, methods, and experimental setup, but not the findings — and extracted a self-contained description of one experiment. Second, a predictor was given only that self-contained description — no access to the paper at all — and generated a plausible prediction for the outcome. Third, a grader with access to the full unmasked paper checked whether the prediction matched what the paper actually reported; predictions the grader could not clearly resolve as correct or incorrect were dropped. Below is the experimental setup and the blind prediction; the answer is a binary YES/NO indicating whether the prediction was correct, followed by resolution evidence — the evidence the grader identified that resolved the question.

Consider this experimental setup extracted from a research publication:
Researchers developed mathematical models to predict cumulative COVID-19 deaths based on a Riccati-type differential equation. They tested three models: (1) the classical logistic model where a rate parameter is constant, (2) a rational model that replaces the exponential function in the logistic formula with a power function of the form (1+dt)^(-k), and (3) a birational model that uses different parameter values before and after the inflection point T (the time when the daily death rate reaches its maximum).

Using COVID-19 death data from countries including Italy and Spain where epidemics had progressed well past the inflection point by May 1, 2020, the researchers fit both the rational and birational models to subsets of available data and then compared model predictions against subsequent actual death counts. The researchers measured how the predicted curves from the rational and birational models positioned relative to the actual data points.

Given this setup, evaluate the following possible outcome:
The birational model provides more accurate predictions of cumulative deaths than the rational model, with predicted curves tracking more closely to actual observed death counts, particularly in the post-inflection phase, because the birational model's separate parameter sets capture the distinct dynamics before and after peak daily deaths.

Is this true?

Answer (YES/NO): NO